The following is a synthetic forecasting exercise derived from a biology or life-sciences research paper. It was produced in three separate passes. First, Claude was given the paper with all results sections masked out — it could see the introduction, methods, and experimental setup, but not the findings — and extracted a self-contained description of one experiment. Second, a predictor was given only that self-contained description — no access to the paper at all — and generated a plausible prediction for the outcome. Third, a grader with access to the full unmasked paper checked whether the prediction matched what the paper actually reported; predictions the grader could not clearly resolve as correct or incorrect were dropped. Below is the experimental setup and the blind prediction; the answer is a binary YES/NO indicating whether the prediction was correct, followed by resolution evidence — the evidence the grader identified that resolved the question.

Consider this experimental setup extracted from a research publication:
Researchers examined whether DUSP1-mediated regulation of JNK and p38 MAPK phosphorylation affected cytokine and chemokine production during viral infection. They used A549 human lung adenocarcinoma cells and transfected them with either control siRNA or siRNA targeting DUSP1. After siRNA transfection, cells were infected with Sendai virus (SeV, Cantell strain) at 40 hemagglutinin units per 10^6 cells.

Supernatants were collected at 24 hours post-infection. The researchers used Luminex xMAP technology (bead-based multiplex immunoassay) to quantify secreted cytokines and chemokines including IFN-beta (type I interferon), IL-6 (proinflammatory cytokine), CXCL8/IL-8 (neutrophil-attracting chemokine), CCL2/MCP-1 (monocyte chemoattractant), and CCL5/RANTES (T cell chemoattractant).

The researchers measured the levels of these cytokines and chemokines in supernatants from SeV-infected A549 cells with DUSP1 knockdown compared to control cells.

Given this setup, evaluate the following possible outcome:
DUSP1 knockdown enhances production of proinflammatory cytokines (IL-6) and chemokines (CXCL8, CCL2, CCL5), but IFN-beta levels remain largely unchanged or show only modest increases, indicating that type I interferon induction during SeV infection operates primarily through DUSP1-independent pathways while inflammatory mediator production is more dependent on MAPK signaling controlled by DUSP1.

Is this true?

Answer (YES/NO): NO